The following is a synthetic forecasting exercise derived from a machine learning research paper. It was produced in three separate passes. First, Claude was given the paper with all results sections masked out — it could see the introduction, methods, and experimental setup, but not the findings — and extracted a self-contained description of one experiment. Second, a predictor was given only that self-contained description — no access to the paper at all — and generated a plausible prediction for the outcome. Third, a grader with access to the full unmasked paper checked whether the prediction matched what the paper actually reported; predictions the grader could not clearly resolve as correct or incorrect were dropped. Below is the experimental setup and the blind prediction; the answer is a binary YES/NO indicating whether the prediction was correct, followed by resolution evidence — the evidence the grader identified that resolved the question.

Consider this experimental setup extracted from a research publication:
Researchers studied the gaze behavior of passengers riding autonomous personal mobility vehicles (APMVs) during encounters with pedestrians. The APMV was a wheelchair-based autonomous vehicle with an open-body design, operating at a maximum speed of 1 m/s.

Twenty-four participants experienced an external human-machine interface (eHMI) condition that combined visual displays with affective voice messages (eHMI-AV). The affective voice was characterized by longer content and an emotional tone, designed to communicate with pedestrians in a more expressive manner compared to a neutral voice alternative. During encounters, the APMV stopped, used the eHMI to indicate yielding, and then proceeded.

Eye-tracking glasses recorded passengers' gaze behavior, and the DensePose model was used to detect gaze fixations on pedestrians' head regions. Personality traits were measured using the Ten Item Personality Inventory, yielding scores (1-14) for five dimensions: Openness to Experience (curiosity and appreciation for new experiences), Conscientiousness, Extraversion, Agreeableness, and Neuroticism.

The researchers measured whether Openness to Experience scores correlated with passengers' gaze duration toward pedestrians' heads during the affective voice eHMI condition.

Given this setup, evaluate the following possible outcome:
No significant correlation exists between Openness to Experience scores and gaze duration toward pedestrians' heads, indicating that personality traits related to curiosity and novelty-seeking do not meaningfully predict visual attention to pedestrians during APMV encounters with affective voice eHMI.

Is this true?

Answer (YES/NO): NO